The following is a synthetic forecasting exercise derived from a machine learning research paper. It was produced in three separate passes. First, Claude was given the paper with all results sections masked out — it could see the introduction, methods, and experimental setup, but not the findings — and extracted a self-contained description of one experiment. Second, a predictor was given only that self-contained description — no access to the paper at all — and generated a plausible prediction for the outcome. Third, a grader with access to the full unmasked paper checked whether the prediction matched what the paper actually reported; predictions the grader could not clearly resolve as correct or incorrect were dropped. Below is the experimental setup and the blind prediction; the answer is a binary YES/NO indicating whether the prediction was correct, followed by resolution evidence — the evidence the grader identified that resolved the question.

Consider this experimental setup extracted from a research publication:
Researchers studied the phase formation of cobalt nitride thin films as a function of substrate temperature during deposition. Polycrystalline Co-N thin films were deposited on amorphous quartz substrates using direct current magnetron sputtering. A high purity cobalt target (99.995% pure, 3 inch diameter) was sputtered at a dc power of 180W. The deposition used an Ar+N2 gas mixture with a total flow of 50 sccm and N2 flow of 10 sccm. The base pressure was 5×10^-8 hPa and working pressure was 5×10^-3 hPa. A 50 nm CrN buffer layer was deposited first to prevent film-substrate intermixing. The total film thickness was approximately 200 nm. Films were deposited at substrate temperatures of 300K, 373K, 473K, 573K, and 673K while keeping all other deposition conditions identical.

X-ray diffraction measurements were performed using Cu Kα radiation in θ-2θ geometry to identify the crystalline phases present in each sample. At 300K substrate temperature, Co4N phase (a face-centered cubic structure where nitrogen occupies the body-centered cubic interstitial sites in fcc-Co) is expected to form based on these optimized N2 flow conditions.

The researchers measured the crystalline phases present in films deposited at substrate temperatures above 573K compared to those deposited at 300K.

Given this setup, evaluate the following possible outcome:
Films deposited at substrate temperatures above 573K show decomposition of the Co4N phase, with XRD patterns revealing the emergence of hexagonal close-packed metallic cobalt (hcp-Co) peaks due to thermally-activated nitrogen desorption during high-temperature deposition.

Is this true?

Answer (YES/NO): NO